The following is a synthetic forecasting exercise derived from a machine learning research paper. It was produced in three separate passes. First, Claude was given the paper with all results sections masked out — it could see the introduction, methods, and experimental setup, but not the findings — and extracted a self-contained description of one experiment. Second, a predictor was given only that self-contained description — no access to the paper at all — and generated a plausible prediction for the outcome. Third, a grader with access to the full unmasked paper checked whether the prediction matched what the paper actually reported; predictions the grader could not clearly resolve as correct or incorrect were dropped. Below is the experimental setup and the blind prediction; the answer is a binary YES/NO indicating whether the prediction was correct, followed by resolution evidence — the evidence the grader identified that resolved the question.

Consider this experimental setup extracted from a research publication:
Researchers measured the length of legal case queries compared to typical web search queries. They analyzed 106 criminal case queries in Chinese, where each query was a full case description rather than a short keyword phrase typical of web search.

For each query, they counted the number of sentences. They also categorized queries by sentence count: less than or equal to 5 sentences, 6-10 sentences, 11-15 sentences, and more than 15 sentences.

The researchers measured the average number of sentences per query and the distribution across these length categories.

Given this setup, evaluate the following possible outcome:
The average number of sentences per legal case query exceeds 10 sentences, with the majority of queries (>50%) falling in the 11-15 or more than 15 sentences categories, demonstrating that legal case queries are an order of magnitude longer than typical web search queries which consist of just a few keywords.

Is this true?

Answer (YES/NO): NO